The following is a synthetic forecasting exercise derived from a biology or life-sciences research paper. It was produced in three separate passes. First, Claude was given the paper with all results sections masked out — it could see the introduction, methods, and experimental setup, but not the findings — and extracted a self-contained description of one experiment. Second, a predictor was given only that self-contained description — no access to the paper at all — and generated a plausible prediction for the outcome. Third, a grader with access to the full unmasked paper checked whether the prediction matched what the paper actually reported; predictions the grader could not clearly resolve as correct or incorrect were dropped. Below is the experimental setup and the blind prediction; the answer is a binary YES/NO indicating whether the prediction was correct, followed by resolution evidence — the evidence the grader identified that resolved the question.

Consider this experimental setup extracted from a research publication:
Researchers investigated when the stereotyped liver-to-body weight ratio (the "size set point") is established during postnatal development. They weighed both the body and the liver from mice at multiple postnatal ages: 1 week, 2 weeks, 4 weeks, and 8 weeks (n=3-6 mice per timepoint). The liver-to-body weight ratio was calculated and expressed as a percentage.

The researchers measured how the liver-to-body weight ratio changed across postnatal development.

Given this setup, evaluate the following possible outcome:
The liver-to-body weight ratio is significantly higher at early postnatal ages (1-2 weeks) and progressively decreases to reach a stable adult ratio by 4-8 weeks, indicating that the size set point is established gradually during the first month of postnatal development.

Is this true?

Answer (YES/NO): NO